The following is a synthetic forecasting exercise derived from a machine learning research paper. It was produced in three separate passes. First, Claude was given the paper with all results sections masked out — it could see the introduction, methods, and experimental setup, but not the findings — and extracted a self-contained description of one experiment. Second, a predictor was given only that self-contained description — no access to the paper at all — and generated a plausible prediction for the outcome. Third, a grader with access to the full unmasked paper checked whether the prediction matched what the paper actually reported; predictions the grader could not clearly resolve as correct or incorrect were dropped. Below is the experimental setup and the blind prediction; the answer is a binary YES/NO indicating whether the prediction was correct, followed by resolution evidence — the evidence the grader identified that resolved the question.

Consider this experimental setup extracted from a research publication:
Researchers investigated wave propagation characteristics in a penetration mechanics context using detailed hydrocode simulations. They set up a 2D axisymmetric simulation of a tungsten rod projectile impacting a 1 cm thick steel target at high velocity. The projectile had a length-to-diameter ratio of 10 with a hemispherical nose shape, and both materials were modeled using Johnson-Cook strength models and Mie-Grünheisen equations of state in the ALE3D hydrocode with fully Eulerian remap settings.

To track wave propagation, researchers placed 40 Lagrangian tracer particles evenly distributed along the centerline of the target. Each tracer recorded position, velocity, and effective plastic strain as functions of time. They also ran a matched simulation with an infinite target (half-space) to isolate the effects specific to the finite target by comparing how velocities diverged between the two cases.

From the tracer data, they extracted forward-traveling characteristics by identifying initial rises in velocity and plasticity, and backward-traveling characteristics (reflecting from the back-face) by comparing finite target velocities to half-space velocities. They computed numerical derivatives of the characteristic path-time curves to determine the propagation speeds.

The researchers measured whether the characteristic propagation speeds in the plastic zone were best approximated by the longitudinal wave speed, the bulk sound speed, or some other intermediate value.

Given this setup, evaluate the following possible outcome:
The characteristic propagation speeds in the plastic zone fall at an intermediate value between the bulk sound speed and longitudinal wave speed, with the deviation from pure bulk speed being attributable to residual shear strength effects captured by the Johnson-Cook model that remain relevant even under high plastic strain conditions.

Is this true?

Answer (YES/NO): NO